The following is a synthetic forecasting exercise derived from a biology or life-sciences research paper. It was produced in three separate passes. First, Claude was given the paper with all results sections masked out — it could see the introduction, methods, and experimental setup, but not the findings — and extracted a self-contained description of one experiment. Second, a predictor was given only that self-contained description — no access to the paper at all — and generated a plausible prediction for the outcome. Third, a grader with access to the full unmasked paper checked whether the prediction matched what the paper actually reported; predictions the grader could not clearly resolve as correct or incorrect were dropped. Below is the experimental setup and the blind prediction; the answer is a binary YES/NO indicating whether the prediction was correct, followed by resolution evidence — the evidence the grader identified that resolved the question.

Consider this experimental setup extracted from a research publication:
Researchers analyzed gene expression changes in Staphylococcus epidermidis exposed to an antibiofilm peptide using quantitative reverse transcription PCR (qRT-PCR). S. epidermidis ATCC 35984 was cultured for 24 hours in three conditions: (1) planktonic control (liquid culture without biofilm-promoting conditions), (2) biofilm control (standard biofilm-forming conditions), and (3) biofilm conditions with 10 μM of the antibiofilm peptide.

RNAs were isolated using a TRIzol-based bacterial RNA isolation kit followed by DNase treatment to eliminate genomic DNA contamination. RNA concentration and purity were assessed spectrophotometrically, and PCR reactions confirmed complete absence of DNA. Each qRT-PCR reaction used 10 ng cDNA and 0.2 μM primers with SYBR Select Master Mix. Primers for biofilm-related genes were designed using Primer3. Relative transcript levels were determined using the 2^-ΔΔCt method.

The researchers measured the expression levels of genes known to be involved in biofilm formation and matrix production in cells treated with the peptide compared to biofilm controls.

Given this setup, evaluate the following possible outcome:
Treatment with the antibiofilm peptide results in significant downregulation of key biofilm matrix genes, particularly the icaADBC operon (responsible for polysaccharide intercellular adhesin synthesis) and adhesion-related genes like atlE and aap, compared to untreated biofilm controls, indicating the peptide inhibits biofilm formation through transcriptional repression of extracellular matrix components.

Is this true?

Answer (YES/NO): NO